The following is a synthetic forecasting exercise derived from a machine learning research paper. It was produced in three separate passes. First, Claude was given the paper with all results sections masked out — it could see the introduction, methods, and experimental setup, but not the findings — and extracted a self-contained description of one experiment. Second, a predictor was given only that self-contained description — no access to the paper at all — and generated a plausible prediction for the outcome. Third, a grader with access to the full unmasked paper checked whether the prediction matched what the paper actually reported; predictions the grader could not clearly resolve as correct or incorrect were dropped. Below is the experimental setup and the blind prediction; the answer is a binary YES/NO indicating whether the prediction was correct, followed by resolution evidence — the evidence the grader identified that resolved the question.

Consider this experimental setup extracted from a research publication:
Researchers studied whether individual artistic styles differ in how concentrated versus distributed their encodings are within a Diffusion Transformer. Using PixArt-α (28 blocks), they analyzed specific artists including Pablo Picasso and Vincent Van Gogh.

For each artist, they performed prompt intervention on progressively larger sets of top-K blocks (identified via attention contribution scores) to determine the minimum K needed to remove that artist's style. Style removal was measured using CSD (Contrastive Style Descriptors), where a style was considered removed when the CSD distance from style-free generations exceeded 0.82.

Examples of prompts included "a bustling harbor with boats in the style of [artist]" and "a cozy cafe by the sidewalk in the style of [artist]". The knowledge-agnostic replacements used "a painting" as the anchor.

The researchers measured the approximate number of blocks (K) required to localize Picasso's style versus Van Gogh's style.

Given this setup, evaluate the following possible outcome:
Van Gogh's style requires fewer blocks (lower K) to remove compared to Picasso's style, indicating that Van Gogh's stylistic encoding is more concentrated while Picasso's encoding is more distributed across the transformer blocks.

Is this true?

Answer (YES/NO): NO